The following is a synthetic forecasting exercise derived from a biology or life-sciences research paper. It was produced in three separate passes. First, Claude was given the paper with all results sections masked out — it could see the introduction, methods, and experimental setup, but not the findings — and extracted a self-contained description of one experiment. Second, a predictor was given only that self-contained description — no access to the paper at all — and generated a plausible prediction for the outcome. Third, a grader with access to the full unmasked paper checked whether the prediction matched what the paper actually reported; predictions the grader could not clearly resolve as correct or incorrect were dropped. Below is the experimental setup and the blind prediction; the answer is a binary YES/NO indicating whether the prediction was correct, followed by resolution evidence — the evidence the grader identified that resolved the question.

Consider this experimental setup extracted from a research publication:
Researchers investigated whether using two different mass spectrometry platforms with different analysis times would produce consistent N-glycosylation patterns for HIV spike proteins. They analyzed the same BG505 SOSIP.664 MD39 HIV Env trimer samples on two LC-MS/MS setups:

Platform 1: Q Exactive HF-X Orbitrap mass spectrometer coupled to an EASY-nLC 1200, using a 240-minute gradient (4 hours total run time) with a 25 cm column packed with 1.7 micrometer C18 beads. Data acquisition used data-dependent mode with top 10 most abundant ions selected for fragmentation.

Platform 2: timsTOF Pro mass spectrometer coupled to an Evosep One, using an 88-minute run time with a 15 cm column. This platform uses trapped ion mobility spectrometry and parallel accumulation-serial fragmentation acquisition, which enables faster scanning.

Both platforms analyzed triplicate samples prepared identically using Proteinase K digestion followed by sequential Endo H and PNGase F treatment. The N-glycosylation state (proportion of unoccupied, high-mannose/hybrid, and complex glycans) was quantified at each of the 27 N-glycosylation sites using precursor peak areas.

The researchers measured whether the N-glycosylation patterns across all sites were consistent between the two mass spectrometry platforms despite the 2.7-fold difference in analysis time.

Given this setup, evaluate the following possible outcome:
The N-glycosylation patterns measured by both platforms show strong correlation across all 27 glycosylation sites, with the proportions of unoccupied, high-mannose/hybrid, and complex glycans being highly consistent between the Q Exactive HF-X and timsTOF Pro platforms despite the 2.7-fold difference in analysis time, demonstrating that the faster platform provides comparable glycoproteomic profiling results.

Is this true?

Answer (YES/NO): YES